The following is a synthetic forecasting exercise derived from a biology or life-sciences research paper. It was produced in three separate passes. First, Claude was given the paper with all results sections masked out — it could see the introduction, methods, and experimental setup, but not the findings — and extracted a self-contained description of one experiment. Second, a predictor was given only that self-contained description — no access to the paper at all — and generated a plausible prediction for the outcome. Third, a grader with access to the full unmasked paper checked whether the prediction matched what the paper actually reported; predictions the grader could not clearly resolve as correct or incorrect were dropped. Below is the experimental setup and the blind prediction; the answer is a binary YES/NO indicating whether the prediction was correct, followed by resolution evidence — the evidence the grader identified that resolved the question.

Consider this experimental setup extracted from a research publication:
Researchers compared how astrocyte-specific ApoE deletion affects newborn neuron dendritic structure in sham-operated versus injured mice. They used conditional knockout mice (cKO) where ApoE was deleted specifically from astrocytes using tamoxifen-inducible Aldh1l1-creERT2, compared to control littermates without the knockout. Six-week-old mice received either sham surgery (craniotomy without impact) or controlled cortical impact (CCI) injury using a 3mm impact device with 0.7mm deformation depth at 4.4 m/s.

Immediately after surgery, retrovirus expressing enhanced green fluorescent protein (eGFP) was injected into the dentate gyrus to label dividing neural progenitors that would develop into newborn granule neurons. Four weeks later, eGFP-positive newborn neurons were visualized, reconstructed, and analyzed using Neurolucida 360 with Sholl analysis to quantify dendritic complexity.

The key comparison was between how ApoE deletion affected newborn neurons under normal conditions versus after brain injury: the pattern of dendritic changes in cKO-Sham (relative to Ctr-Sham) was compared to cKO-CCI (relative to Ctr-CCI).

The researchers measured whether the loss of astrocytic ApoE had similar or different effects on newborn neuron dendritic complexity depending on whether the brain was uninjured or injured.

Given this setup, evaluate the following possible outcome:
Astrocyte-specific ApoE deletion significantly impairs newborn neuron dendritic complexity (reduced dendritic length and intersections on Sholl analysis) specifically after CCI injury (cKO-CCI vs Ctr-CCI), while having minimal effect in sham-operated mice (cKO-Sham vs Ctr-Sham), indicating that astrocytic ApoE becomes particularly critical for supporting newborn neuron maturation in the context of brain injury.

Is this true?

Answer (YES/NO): NO